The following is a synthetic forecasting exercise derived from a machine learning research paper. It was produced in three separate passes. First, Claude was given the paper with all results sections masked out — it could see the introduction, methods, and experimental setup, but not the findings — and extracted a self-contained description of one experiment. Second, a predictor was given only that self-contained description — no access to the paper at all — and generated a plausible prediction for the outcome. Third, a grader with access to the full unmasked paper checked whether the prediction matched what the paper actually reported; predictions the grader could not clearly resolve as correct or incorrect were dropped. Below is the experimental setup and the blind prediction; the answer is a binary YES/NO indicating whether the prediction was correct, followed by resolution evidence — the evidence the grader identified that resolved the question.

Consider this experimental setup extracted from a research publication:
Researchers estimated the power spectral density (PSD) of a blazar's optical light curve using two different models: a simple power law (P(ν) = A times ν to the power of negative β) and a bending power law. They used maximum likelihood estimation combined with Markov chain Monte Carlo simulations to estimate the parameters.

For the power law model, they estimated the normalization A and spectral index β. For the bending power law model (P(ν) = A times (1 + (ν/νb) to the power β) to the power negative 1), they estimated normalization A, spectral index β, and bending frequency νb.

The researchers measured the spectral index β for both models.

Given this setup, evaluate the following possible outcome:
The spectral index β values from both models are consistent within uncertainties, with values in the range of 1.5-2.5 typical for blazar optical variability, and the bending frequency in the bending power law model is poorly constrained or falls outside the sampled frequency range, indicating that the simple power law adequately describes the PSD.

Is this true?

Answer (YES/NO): NO